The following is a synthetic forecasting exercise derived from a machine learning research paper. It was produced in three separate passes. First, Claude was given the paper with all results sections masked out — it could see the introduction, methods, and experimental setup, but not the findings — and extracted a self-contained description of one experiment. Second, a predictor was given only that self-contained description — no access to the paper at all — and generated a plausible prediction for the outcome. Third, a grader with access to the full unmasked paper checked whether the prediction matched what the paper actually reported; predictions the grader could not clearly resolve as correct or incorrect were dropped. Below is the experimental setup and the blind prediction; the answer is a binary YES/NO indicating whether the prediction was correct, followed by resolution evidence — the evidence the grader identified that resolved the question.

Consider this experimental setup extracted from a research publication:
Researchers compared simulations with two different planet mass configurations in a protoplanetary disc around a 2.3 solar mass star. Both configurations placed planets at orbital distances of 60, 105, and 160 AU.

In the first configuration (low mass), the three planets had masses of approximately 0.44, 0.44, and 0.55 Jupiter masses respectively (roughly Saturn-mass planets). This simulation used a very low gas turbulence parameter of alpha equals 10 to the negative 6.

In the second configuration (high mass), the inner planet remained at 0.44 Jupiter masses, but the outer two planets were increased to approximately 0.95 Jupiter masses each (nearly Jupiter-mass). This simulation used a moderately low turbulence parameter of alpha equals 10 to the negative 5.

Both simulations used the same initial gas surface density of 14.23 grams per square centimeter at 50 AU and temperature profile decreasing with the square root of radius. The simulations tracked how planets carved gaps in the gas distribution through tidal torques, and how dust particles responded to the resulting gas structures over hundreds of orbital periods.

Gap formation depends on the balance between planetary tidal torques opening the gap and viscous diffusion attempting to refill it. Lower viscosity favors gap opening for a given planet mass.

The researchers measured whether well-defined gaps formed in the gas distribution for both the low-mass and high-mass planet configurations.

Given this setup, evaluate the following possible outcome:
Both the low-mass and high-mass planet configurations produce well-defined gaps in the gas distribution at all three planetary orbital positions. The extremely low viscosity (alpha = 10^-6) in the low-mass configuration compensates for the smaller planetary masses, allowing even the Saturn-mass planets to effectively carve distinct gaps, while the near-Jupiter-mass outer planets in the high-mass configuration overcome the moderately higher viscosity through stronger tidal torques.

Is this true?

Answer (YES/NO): YES